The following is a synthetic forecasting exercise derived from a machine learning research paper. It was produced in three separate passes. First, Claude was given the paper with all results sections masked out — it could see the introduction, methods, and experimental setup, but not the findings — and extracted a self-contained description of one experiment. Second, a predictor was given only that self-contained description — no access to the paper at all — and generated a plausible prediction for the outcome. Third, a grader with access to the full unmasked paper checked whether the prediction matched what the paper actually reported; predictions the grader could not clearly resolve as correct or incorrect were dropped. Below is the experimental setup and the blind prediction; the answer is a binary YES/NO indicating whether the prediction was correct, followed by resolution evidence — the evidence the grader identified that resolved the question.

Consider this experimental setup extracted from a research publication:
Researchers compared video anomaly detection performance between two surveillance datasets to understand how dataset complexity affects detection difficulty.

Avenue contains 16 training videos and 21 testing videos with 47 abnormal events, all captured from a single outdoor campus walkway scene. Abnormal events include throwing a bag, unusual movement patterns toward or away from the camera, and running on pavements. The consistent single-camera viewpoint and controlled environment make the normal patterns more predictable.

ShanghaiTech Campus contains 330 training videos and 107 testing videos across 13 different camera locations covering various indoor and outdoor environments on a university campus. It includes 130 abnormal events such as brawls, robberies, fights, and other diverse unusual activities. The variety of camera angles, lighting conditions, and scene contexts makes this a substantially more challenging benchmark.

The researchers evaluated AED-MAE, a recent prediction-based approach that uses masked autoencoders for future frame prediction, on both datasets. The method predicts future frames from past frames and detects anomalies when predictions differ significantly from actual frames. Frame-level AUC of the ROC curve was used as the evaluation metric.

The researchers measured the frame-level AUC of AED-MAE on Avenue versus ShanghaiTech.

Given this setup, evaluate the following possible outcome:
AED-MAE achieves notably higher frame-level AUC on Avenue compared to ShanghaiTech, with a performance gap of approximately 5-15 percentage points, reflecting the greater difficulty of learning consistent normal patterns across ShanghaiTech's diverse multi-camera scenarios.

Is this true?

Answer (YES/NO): YES